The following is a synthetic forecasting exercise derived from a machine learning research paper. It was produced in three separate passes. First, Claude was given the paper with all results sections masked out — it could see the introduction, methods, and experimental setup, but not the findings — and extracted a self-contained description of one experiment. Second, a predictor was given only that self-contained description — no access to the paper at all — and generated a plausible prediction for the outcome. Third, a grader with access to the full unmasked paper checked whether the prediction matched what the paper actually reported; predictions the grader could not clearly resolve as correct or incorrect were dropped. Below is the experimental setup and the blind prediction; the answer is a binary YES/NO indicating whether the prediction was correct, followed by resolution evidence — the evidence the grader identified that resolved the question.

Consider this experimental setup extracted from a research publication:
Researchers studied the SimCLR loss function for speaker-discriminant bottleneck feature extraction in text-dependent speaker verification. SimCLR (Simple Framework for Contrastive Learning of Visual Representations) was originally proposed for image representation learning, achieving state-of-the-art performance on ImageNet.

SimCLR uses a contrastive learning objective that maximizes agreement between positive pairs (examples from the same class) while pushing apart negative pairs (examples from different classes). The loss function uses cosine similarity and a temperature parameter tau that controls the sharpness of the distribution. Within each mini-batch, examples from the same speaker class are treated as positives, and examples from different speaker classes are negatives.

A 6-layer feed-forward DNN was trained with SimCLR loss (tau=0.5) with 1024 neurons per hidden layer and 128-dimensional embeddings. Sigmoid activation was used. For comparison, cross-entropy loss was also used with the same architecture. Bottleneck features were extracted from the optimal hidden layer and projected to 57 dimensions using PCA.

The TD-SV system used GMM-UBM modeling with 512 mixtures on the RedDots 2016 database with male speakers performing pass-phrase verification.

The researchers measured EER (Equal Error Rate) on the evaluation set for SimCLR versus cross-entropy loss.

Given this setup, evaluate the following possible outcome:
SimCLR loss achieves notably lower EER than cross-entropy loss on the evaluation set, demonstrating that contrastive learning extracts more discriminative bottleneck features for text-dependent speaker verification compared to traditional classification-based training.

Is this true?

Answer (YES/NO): NO